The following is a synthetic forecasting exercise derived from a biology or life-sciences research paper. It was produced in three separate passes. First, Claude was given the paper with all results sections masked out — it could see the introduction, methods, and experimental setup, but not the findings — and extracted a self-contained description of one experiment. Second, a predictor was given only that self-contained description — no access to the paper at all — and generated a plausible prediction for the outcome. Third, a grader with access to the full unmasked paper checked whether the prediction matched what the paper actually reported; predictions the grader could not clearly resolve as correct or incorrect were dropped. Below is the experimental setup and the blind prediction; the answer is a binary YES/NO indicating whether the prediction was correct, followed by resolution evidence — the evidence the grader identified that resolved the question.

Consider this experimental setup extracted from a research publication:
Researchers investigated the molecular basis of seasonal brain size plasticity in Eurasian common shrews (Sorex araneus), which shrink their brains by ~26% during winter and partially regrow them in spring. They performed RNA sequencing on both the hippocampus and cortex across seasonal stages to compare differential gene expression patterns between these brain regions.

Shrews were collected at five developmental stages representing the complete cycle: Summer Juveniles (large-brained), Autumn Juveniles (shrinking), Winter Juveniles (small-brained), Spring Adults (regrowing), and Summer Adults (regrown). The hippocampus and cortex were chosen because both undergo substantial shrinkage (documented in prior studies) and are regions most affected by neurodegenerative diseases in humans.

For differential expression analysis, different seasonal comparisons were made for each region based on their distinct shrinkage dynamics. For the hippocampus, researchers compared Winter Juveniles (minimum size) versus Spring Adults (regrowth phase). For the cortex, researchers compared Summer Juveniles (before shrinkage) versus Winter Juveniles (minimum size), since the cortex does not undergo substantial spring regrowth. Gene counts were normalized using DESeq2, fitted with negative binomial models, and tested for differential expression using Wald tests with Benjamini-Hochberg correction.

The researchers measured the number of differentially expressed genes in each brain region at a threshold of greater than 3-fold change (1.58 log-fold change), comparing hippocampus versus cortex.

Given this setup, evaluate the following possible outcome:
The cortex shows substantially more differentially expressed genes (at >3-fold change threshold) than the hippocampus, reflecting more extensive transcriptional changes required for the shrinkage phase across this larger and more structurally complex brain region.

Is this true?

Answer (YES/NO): YES